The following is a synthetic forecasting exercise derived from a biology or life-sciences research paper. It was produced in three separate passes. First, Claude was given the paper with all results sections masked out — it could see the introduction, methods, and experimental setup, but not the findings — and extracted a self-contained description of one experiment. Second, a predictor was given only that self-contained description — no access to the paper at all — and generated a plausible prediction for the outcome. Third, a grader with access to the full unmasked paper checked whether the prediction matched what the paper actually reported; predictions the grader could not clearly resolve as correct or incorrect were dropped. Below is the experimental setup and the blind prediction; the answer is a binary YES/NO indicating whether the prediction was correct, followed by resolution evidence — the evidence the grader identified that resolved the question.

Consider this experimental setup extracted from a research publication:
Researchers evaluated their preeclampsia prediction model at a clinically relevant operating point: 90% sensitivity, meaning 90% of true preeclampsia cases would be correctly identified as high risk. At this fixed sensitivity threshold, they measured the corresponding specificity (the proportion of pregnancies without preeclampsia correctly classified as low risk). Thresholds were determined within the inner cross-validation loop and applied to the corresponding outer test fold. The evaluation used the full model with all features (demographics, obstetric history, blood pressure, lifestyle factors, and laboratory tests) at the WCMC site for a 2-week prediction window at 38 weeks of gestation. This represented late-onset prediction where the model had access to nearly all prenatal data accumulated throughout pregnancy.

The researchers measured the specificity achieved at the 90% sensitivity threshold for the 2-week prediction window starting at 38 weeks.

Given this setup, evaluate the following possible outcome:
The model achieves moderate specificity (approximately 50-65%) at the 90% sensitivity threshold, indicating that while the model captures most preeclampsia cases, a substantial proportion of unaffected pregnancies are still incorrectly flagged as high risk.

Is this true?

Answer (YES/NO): NO